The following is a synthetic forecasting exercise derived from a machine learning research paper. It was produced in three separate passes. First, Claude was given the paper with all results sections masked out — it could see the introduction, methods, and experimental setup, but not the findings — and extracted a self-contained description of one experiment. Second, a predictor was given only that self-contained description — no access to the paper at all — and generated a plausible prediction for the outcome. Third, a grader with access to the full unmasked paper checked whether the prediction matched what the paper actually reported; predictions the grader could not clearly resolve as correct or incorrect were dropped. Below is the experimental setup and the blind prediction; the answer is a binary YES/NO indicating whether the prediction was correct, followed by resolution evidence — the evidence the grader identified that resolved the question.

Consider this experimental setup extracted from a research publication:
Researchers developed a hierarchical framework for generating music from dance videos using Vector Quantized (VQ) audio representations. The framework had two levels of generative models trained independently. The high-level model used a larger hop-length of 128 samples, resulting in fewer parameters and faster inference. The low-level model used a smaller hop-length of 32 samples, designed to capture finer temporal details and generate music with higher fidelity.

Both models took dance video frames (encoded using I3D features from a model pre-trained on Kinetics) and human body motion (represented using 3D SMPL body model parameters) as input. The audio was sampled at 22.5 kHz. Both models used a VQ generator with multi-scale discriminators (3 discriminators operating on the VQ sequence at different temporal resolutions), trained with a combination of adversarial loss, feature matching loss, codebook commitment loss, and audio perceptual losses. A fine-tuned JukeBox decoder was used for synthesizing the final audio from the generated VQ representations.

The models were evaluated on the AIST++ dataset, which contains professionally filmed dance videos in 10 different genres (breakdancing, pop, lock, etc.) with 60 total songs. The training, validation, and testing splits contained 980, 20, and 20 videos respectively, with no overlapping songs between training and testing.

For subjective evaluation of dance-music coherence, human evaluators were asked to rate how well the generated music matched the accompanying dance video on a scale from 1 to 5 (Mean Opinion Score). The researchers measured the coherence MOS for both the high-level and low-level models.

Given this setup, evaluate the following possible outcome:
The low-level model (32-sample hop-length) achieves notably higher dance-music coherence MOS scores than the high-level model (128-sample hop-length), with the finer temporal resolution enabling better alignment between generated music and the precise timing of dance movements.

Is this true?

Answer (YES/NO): NO